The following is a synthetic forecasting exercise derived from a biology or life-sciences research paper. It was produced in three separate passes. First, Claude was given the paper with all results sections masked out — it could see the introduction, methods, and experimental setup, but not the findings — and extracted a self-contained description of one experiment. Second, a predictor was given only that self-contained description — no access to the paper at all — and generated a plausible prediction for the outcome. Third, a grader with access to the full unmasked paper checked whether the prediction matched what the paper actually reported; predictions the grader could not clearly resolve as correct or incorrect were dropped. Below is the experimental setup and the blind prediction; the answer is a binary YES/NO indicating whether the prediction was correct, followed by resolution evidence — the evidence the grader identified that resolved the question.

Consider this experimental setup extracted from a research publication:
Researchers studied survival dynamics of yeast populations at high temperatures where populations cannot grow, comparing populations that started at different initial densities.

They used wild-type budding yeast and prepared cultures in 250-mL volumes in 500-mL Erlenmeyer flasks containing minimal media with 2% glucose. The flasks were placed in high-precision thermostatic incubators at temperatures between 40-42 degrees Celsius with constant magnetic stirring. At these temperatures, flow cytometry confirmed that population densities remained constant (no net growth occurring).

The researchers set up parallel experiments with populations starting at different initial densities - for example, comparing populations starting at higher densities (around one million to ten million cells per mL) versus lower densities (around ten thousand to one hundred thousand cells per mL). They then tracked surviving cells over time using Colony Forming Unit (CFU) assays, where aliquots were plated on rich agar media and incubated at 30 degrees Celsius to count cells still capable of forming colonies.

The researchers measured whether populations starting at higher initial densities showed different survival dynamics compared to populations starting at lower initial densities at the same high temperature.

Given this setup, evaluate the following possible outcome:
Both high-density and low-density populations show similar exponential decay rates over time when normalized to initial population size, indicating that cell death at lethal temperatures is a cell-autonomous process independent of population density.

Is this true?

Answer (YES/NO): NO